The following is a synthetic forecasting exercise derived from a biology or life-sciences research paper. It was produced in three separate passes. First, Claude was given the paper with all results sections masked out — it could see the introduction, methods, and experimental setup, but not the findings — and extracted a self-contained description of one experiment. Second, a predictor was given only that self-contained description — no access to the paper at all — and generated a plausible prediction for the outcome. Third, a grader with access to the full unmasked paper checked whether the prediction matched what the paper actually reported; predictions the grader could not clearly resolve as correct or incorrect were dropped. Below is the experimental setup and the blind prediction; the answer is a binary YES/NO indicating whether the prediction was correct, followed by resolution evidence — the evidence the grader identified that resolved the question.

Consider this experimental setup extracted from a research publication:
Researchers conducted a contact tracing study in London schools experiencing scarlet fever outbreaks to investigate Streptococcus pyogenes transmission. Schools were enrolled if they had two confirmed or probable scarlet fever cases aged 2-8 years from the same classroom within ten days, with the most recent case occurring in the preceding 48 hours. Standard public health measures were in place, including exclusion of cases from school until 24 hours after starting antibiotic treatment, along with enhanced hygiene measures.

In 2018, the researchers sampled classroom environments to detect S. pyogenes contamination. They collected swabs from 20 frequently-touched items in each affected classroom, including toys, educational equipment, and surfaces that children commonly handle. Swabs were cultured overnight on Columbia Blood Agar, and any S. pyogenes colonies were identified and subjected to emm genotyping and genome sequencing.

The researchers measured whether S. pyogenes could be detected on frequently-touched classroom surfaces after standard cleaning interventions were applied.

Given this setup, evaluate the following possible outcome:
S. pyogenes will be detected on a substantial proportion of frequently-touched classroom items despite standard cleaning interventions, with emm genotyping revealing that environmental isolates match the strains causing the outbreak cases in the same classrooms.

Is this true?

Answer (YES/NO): NO